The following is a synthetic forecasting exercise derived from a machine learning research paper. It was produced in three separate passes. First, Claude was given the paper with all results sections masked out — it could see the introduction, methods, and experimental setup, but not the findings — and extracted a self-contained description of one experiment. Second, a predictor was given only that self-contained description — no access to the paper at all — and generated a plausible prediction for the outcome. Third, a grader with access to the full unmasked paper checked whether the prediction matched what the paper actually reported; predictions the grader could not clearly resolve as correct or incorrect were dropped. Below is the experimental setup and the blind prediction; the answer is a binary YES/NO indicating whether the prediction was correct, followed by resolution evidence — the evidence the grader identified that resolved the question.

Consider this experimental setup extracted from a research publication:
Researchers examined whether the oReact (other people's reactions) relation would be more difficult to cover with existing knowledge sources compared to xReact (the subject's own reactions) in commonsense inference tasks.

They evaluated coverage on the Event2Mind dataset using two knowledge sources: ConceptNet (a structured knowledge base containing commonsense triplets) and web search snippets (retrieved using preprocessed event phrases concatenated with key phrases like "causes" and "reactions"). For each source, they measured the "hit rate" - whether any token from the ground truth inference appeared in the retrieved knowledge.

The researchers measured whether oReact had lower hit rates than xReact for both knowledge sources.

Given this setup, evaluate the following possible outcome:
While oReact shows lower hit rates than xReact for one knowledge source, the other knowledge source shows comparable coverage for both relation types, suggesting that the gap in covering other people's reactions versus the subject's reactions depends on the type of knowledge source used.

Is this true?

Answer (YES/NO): NO